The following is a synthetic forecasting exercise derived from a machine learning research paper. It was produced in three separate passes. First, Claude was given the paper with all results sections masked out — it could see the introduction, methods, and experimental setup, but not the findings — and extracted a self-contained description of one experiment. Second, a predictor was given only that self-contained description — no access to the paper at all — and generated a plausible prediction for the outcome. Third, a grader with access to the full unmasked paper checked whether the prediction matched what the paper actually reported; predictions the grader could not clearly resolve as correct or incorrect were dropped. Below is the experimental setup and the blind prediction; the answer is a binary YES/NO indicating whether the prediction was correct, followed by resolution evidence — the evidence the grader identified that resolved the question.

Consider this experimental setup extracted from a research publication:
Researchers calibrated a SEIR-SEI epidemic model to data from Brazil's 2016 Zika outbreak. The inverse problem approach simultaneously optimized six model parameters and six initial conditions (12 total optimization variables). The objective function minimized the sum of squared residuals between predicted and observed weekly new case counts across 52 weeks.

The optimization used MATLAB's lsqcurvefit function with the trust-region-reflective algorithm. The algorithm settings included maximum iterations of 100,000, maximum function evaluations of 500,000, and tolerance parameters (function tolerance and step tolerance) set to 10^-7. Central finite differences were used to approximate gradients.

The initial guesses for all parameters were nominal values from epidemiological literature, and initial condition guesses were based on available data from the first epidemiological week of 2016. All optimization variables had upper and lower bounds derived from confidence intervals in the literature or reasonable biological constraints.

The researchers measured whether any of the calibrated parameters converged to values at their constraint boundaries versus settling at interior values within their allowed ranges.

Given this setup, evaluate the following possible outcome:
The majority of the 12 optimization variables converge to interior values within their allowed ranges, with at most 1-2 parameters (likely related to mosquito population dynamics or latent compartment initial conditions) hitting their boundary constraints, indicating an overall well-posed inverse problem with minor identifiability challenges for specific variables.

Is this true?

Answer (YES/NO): NO